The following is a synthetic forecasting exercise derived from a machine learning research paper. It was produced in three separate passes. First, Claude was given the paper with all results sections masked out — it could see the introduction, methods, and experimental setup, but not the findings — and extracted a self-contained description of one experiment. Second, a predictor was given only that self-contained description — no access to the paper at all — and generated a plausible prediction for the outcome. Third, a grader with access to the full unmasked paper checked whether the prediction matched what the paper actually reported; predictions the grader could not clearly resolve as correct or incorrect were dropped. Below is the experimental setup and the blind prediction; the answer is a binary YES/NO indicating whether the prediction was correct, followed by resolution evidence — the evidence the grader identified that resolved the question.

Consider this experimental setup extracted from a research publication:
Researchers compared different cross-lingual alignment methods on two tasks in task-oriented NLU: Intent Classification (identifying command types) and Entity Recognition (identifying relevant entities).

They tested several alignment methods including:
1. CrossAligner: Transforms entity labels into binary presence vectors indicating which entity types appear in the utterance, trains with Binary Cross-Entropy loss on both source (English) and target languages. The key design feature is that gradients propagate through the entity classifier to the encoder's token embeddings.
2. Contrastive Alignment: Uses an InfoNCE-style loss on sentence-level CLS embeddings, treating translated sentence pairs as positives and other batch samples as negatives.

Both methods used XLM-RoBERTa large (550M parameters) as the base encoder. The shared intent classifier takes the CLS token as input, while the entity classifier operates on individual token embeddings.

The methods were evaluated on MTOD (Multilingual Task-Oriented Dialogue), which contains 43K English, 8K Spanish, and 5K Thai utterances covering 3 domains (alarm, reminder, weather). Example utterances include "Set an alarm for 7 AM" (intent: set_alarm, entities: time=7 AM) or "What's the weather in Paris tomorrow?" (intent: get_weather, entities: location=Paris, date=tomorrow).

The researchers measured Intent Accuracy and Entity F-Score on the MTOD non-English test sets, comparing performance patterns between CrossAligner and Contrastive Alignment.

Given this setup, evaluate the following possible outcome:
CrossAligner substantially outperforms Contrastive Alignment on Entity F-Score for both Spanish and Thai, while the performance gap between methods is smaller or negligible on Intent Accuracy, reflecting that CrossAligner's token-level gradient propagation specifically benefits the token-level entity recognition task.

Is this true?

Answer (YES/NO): NO